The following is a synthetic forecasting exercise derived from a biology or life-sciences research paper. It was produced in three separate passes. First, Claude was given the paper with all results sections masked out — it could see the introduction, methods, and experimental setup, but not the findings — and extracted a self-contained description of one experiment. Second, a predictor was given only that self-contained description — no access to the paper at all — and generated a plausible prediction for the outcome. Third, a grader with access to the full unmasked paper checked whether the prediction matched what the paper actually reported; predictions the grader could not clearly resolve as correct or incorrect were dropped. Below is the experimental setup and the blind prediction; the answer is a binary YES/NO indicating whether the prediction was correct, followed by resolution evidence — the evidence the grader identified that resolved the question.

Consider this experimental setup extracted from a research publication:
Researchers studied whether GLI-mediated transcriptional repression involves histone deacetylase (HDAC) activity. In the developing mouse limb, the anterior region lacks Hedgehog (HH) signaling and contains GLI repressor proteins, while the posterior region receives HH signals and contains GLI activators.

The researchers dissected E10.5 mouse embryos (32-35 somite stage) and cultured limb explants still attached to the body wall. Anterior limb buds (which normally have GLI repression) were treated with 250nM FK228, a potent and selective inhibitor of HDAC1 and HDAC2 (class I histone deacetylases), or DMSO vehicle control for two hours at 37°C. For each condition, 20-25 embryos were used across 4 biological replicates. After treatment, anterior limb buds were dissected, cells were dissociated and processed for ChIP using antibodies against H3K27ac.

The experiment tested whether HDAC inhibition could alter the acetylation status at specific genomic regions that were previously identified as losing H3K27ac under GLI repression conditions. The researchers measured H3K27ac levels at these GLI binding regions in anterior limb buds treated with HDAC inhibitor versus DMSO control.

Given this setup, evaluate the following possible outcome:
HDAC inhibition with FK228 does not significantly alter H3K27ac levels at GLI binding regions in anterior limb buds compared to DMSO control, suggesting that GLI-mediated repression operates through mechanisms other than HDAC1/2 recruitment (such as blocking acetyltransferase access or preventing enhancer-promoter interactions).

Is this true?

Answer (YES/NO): NO